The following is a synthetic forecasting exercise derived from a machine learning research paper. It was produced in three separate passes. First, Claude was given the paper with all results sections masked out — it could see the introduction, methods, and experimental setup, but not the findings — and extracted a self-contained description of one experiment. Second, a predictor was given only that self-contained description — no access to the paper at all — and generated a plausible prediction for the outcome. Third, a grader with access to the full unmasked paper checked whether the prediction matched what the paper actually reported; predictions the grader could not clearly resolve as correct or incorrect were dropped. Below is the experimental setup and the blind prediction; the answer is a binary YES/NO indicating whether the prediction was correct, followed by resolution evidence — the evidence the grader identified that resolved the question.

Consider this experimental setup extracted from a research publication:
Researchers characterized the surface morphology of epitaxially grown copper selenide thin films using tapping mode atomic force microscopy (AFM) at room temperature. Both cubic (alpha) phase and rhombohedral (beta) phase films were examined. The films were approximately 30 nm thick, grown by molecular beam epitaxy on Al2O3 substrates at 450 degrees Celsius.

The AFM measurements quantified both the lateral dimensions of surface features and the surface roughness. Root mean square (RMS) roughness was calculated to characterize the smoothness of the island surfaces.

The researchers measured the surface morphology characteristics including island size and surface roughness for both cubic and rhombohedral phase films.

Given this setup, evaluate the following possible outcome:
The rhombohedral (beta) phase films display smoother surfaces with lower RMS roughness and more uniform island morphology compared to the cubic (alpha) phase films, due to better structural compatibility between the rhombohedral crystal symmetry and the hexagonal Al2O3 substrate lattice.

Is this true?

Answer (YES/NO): NO